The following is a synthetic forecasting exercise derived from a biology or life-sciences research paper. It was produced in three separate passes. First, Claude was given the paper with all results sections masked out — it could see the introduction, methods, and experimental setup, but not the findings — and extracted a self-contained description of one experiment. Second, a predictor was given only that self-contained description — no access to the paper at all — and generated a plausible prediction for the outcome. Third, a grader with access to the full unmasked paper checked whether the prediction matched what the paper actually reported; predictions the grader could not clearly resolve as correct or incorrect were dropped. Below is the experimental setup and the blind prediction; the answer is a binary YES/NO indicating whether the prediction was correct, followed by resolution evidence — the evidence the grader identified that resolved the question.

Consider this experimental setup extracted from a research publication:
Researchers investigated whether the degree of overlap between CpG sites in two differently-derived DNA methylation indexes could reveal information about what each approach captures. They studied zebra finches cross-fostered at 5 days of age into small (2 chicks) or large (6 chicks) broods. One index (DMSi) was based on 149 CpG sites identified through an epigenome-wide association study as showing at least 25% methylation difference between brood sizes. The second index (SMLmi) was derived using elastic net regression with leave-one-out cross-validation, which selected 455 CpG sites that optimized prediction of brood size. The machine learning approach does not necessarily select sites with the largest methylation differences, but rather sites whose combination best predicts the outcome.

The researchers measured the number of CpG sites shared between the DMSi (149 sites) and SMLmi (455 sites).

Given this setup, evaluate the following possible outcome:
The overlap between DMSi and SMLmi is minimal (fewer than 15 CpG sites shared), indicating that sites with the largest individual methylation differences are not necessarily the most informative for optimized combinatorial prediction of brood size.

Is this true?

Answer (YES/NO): NO